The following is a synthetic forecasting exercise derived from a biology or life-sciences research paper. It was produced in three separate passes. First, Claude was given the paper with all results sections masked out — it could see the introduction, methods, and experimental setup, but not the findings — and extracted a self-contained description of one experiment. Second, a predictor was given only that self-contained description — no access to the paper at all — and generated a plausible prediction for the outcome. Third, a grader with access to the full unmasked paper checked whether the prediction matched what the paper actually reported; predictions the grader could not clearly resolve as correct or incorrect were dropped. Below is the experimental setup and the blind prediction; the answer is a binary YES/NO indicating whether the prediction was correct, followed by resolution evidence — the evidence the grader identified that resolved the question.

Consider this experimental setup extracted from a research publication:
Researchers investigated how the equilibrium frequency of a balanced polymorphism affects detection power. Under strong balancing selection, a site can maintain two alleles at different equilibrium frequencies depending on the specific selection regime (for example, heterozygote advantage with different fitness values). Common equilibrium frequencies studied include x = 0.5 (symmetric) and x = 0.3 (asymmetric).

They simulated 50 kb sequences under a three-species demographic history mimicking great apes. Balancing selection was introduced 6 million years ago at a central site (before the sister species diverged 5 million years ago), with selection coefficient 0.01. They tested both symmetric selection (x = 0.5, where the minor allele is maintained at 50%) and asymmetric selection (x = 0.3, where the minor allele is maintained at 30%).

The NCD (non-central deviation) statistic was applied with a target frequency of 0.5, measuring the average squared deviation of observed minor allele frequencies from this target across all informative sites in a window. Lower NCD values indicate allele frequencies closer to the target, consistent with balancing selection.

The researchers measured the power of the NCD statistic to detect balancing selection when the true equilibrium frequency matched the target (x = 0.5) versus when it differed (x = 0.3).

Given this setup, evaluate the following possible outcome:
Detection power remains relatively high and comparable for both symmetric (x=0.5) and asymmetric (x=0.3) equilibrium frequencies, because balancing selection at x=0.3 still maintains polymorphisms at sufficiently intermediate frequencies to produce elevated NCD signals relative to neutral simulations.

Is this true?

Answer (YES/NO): NO